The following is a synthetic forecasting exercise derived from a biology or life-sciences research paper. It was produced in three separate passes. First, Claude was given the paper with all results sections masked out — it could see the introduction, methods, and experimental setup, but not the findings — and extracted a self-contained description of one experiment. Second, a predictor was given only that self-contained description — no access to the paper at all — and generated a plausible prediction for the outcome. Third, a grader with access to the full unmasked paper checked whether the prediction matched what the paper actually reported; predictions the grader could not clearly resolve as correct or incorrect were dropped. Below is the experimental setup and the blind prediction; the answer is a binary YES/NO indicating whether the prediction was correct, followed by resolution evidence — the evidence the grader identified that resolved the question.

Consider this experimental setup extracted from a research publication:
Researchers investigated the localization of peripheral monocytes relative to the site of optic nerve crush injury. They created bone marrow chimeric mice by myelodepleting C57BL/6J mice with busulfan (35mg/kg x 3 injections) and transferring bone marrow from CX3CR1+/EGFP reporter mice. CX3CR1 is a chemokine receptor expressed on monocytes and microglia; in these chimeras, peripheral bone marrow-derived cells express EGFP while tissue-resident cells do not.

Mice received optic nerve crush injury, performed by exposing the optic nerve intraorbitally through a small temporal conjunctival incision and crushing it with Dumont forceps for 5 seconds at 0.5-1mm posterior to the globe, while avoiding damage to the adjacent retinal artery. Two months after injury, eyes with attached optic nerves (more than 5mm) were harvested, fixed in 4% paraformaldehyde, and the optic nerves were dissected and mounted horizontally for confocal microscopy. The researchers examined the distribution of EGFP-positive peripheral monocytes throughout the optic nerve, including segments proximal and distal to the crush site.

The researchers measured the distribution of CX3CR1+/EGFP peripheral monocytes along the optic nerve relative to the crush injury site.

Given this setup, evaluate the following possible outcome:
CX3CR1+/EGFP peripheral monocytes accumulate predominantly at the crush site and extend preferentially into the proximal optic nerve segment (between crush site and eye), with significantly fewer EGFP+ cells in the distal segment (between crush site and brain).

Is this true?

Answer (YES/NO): NO